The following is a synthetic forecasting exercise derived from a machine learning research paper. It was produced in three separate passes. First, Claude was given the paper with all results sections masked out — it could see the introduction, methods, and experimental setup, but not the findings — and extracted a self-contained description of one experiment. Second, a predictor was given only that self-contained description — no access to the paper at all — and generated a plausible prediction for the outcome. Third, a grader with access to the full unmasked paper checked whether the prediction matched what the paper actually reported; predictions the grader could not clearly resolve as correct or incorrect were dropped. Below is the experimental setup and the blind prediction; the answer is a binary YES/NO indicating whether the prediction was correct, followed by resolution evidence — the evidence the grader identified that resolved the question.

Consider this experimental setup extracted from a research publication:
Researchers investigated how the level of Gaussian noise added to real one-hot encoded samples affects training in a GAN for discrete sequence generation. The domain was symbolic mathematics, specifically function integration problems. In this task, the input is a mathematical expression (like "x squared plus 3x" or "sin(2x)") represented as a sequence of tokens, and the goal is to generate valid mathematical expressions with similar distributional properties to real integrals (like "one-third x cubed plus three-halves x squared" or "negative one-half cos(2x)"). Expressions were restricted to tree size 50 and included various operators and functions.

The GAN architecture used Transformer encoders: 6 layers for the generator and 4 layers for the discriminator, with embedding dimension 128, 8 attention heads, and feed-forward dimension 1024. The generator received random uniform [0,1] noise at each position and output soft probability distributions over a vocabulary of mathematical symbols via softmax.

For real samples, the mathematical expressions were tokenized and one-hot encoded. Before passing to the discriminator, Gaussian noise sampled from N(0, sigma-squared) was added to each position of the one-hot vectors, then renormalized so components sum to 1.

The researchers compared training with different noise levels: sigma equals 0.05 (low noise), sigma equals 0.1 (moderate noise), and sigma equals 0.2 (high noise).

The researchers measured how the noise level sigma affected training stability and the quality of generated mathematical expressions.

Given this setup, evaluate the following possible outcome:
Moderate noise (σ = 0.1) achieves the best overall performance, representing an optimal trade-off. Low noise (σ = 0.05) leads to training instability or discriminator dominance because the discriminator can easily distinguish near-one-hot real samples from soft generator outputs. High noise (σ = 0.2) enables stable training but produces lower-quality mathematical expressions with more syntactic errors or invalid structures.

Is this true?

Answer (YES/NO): NO